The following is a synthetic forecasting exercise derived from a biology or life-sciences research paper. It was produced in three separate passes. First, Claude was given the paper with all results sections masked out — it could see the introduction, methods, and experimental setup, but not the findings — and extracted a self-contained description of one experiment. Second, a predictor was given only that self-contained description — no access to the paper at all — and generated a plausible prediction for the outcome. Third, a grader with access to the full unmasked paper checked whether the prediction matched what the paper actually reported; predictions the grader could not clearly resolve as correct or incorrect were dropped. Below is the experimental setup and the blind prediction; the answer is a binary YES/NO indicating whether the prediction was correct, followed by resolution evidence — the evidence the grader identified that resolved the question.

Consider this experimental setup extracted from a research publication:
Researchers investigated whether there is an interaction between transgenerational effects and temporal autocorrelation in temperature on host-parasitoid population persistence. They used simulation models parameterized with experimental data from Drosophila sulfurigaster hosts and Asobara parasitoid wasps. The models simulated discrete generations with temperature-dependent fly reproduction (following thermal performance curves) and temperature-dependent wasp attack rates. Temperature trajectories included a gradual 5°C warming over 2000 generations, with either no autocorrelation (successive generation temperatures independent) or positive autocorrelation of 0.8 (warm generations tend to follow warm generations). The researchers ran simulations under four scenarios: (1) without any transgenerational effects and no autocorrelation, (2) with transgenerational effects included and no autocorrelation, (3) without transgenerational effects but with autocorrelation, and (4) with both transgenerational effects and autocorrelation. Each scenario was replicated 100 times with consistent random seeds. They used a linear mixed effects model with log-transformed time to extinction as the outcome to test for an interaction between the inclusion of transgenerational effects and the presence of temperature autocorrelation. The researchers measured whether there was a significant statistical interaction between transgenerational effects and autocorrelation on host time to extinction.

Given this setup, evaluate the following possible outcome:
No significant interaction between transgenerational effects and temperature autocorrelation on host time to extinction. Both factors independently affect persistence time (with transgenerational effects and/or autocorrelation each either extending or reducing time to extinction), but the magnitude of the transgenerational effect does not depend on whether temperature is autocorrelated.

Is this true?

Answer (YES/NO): NO